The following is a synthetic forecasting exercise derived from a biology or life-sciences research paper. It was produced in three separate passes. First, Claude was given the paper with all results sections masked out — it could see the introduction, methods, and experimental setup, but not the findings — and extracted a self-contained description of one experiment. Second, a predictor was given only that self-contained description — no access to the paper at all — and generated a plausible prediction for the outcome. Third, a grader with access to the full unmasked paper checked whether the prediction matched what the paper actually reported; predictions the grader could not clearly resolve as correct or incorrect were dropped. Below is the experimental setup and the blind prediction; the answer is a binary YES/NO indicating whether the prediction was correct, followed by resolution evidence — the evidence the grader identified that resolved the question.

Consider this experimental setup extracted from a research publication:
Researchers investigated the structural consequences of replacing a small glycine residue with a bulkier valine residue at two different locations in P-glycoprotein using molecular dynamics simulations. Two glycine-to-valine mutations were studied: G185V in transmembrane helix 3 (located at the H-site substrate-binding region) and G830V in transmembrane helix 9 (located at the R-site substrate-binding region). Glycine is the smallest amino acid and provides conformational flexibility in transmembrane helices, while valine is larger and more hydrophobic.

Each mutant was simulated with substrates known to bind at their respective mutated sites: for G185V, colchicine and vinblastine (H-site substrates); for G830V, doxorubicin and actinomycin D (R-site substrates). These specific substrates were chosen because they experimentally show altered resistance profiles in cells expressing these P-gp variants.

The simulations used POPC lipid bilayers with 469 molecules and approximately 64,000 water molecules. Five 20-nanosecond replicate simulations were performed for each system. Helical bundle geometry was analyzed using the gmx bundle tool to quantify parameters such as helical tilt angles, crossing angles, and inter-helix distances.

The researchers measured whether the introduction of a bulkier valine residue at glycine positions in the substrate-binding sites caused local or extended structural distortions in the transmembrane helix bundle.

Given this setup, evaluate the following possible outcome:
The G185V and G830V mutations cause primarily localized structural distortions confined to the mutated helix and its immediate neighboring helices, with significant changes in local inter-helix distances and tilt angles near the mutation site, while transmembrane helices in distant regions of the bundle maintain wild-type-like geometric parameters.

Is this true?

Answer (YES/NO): NO